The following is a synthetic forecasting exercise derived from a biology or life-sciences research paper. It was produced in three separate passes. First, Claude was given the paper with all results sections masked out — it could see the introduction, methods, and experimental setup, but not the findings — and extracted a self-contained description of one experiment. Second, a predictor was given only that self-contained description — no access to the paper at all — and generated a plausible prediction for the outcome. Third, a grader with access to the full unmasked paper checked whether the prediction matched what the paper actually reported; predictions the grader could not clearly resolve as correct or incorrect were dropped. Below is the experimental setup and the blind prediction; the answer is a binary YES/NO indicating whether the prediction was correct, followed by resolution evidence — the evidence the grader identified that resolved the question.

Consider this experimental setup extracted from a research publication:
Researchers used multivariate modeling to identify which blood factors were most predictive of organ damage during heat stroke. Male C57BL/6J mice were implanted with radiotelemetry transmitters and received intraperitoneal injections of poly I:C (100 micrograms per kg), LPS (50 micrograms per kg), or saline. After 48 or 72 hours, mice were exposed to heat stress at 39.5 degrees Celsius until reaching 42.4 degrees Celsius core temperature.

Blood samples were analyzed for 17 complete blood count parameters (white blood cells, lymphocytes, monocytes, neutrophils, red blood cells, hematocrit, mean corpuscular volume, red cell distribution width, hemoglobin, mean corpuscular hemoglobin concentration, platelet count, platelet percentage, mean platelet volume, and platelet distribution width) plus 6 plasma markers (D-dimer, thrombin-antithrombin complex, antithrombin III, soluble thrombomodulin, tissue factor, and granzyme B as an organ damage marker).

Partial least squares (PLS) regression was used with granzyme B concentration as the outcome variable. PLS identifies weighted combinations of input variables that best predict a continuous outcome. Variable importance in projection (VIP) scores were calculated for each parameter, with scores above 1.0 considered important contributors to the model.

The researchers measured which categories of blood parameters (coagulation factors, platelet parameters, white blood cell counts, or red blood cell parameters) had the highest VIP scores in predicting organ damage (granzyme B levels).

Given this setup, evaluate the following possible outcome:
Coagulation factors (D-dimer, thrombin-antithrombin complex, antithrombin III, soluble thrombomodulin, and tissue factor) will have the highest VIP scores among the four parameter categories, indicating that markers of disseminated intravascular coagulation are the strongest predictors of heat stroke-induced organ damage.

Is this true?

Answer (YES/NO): YES